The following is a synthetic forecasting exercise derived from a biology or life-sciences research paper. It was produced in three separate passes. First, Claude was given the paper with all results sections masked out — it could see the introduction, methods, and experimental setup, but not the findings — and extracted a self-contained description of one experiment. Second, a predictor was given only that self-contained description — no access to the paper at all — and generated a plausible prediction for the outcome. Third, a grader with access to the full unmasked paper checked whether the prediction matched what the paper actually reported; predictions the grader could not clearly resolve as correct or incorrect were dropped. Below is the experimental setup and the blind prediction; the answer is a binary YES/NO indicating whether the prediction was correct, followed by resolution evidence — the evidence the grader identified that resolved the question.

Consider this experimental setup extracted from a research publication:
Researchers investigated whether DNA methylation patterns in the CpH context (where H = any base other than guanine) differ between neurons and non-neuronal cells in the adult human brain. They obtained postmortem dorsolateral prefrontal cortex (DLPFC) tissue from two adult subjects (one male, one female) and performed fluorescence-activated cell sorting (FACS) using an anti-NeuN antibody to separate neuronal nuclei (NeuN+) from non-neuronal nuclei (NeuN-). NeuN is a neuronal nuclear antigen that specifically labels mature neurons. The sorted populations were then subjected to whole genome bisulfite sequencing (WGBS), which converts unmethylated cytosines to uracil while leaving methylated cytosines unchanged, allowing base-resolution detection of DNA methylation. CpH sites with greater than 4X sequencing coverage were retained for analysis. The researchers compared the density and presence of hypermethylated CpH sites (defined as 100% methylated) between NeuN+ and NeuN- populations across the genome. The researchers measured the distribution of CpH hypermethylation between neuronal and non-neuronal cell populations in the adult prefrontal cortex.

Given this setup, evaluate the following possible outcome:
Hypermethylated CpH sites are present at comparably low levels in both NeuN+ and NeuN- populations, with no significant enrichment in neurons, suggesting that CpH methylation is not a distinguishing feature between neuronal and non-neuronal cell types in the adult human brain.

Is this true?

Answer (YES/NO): NO